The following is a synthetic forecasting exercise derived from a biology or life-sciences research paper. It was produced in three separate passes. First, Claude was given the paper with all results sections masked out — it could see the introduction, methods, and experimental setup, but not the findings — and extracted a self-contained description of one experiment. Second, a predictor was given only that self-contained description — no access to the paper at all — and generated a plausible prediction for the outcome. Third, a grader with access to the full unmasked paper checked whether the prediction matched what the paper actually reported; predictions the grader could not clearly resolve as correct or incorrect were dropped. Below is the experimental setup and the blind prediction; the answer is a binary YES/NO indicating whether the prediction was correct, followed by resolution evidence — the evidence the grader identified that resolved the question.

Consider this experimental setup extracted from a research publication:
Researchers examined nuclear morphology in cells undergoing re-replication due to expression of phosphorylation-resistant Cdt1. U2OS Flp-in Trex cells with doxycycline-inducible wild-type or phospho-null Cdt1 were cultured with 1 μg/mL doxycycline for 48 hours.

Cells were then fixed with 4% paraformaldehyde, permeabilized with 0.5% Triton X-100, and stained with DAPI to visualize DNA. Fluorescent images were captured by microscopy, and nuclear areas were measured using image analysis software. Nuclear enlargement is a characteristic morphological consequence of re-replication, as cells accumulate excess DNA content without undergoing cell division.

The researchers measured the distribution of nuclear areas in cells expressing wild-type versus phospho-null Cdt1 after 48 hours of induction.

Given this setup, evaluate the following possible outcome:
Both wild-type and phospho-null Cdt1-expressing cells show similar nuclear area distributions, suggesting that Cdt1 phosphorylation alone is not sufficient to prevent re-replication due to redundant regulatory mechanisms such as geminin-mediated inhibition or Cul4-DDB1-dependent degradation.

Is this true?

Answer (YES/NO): NO